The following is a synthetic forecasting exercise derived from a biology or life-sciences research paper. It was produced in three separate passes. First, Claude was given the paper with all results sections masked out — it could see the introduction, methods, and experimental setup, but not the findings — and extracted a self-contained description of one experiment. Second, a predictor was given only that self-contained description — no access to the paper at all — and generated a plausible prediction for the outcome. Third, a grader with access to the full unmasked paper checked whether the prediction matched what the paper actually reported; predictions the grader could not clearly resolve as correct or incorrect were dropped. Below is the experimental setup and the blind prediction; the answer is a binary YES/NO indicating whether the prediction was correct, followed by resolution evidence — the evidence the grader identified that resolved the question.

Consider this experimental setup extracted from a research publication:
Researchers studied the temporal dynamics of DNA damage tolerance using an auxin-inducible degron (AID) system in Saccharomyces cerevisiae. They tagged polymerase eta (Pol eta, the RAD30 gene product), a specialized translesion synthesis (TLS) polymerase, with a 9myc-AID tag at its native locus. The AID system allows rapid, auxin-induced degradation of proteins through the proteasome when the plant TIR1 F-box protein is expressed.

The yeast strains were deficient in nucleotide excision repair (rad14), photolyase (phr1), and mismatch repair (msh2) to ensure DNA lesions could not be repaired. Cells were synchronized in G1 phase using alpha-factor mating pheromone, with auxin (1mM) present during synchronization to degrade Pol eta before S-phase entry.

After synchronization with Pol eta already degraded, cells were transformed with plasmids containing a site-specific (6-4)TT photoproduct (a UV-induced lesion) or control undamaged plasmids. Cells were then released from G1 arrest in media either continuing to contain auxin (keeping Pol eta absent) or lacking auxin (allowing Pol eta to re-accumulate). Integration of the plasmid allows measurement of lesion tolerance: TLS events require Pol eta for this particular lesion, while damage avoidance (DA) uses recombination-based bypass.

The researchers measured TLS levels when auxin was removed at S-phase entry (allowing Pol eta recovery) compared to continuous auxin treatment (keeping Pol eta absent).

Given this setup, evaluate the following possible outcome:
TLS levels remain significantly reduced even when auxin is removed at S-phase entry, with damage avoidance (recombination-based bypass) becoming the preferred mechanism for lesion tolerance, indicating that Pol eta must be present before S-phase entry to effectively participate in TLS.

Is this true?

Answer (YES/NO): YES